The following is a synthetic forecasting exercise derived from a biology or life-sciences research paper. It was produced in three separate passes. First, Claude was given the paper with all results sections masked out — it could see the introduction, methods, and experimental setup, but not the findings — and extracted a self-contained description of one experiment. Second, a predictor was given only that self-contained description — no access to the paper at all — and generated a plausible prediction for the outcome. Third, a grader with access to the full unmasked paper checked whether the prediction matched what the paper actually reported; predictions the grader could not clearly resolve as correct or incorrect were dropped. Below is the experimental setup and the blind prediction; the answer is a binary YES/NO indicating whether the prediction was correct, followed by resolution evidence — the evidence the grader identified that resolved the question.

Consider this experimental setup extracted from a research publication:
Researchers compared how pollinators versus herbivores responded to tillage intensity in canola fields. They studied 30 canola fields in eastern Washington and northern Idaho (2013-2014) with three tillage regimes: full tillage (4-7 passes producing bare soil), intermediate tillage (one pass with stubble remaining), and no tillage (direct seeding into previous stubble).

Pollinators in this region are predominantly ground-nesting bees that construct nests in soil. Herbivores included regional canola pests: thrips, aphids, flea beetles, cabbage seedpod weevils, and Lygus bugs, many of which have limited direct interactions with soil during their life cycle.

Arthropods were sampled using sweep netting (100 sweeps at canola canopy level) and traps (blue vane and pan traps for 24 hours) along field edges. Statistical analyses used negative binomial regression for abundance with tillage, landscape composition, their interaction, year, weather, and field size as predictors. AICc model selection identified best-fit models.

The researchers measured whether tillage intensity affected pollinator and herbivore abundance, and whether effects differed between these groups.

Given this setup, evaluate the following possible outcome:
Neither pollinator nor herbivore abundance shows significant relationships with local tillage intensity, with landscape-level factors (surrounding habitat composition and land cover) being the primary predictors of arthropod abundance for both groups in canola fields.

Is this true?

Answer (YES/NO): NO